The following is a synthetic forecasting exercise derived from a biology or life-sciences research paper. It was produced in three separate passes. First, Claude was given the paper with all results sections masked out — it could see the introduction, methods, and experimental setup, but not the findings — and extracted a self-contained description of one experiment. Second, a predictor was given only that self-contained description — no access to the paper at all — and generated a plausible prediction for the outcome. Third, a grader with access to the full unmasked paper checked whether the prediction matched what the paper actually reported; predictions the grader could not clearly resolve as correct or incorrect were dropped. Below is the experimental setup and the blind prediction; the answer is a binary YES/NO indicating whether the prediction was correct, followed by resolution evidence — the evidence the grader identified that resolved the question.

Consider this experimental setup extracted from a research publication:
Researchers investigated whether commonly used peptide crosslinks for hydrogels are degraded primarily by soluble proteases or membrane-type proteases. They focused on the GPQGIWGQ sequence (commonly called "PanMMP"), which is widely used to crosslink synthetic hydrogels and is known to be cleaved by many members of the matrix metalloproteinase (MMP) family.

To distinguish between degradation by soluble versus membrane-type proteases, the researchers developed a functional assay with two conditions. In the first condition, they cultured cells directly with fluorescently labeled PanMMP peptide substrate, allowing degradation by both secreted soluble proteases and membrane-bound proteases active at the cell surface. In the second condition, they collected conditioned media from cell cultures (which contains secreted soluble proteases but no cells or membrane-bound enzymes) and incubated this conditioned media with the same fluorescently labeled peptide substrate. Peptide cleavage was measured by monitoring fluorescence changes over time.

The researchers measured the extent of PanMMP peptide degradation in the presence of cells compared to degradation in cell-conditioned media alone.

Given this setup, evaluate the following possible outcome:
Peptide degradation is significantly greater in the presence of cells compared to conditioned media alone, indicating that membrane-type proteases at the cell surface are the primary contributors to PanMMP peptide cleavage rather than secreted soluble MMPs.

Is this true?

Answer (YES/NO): NO